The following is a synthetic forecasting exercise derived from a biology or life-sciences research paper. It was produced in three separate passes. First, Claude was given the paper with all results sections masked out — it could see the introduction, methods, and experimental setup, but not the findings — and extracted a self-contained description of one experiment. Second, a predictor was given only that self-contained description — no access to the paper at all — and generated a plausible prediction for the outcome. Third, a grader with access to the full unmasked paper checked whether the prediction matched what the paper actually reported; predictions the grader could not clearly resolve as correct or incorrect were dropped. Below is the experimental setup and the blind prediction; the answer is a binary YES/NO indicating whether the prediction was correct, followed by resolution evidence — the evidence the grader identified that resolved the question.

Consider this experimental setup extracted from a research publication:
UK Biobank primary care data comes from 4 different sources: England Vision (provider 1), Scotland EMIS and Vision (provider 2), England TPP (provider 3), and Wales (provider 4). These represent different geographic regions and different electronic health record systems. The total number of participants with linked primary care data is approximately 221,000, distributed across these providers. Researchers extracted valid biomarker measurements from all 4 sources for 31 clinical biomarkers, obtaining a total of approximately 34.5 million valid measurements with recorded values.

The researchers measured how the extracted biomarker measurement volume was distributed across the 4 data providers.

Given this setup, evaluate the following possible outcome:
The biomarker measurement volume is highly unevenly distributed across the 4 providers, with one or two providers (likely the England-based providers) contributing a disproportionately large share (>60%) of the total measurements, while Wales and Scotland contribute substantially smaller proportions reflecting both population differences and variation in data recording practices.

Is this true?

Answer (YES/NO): YES